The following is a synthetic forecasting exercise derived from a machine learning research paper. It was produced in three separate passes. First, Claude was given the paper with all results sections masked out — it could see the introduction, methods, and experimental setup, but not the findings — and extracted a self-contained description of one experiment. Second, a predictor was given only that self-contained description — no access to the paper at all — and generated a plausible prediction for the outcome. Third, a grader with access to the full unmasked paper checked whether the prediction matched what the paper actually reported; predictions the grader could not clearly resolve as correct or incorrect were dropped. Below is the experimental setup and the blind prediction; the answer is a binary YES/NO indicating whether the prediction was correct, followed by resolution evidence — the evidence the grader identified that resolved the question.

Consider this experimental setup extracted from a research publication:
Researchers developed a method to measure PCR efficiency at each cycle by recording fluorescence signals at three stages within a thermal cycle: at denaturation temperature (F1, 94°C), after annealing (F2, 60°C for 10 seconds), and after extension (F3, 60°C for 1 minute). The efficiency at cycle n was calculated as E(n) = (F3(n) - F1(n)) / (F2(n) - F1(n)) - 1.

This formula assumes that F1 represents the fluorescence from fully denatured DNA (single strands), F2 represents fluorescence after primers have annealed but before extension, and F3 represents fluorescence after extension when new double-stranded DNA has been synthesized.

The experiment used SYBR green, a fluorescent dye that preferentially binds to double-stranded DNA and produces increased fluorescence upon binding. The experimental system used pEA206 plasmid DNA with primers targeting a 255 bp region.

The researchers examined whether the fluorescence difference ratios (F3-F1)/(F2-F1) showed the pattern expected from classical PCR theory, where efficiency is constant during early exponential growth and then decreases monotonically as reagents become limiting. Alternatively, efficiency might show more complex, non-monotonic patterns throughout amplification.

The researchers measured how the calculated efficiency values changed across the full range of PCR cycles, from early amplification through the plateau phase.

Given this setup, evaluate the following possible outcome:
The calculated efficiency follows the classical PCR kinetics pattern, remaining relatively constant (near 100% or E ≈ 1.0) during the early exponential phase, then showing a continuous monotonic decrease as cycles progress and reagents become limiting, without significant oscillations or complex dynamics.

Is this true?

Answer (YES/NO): NO